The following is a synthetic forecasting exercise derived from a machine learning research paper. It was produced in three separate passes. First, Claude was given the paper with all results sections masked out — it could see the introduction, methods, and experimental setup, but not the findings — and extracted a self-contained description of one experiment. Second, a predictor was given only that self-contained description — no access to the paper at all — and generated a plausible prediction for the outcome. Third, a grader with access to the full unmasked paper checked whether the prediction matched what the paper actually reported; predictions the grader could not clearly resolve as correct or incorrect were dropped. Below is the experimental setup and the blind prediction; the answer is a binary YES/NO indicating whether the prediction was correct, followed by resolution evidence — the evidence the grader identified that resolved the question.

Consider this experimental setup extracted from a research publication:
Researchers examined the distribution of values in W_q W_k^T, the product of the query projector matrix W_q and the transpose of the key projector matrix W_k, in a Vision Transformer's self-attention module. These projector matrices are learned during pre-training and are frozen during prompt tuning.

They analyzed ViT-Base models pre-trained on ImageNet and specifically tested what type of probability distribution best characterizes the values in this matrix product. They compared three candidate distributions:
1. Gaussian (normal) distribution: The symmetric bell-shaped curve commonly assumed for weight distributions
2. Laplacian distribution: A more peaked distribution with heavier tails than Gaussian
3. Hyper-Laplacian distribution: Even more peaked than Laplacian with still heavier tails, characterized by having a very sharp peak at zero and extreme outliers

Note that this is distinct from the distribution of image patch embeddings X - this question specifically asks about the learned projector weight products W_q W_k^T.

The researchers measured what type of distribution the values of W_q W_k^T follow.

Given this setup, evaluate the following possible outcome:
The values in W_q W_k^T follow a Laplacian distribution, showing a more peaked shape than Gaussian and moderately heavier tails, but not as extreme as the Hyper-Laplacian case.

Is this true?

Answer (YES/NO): NO